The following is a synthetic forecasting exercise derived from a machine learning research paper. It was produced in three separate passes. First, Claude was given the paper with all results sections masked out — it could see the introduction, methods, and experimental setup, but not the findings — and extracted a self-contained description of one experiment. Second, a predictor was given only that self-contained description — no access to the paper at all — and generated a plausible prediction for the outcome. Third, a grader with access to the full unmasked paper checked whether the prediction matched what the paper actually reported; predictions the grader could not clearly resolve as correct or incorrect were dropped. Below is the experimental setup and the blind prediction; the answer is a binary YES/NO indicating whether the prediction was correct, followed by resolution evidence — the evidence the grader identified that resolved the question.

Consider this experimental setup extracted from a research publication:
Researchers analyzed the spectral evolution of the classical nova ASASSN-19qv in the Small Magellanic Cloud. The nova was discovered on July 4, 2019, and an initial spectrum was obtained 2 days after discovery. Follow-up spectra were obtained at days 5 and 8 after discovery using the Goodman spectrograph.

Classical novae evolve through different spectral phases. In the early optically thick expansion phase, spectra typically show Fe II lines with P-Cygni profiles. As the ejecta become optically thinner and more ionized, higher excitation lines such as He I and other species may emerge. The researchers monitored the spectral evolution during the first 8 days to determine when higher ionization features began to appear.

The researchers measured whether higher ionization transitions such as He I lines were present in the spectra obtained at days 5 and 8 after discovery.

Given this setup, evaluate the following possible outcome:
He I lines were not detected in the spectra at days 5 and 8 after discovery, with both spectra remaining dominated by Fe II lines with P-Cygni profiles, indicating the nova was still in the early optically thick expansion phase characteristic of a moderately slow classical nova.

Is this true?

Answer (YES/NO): YES